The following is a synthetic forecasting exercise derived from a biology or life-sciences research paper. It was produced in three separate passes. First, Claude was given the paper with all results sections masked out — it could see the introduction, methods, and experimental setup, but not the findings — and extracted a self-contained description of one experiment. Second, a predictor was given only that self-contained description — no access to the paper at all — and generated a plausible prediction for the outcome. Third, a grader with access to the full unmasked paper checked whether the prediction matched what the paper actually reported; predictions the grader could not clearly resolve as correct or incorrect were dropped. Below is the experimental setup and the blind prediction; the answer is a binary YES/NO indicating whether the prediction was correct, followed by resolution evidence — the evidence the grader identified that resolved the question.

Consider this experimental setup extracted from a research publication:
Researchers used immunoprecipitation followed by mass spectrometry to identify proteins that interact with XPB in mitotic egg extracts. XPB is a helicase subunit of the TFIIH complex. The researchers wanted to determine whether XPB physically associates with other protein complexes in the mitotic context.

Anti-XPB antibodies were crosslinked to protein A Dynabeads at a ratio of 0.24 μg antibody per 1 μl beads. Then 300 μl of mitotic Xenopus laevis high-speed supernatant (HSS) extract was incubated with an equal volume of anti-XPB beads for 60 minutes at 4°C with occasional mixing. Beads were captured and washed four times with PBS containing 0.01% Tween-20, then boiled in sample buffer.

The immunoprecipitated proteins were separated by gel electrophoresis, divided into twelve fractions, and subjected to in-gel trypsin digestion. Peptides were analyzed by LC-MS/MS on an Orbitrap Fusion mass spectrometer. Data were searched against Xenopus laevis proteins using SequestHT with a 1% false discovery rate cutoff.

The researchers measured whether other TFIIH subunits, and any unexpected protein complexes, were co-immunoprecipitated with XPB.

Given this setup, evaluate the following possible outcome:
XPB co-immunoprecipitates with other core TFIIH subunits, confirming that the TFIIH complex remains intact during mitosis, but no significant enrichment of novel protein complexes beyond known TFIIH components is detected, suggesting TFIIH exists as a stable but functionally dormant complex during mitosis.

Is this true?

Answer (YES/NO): NO